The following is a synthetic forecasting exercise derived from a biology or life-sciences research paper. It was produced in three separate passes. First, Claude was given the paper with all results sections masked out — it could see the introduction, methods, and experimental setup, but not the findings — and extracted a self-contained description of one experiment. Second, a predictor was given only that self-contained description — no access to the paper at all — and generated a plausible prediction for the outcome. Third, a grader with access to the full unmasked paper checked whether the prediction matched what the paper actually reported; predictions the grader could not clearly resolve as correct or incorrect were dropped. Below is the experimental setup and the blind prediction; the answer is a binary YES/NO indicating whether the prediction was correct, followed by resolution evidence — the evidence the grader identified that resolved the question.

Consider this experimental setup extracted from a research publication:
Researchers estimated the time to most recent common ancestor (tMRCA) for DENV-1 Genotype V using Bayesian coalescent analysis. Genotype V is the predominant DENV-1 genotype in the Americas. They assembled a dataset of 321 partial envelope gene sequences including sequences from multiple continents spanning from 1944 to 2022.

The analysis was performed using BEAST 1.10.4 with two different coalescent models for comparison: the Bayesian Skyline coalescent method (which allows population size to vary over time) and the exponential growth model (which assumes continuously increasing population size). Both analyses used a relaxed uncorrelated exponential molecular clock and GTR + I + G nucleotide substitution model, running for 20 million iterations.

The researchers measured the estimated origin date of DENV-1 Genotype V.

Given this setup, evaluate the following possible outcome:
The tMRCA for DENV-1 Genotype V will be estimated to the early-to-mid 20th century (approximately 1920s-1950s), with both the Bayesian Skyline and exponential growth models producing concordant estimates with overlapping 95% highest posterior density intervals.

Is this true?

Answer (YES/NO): NO